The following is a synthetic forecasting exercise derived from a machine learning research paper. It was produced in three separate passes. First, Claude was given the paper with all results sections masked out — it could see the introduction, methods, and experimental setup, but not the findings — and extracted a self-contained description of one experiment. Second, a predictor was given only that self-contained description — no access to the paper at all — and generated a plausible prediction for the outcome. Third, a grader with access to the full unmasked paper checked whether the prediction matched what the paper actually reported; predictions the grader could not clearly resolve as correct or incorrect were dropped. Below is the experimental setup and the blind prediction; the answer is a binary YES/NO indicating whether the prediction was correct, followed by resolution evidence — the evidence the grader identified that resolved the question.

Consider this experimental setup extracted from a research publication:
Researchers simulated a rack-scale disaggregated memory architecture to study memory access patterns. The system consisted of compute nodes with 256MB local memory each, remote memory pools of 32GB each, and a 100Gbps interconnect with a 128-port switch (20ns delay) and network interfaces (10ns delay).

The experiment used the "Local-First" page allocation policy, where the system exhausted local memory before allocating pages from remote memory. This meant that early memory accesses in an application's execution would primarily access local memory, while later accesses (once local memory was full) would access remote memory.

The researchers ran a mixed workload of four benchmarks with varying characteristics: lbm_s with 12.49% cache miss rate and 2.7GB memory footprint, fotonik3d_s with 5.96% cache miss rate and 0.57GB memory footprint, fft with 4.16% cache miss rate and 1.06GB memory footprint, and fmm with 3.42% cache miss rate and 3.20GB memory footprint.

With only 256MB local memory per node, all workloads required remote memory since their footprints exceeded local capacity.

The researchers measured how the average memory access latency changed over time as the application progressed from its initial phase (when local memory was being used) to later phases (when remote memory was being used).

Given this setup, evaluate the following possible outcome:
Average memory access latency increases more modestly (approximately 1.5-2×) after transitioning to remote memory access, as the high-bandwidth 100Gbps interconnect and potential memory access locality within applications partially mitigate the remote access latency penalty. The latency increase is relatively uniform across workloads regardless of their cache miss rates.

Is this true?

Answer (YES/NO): NO